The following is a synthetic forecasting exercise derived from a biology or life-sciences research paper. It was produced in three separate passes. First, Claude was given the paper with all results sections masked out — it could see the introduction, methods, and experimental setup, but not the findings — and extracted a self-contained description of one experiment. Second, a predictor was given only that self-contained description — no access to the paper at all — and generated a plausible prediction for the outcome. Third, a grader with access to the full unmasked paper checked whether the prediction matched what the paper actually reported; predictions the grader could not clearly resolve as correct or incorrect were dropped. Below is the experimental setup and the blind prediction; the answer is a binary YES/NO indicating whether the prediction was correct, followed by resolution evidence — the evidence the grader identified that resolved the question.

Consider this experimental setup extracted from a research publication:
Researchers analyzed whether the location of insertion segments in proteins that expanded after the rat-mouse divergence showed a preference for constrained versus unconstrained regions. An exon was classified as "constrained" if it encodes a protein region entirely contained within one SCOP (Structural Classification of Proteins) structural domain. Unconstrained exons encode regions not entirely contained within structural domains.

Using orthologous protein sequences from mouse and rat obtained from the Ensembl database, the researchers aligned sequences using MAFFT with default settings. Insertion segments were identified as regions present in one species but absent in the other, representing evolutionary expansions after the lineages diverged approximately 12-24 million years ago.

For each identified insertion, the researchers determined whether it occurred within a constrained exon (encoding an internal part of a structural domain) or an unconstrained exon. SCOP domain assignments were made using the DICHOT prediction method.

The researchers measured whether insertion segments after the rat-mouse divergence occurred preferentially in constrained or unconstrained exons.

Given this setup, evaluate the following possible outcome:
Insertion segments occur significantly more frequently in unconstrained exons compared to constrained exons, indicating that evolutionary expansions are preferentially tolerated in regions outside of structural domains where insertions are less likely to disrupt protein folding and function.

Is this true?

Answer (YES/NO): YES